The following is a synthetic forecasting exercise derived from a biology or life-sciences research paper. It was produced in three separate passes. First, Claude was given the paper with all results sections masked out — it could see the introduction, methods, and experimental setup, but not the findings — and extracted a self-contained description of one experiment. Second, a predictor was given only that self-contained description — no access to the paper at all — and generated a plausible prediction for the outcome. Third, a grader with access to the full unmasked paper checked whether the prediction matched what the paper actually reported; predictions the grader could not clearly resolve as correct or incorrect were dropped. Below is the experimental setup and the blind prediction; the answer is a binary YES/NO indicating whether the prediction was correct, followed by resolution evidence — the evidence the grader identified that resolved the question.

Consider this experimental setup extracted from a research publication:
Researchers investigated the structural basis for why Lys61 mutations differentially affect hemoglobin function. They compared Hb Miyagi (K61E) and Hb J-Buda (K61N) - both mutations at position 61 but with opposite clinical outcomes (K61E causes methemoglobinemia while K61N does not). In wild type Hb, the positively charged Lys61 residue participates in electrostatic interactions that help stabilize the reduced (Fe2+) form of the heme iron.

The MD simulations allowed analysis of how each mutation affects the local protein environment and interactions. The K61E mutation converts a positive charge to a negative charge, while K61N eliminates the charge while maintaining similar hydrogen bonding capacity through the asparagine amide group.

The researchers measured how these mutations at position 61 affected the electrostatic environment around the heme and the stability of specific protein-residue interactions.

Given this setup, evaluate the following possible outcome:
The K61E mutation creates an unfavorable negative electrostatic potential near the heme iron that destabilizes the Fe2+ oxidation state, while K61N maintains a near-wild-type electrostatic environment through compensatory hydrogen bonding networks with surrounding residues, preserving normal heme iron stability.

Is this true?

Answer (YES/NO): NO